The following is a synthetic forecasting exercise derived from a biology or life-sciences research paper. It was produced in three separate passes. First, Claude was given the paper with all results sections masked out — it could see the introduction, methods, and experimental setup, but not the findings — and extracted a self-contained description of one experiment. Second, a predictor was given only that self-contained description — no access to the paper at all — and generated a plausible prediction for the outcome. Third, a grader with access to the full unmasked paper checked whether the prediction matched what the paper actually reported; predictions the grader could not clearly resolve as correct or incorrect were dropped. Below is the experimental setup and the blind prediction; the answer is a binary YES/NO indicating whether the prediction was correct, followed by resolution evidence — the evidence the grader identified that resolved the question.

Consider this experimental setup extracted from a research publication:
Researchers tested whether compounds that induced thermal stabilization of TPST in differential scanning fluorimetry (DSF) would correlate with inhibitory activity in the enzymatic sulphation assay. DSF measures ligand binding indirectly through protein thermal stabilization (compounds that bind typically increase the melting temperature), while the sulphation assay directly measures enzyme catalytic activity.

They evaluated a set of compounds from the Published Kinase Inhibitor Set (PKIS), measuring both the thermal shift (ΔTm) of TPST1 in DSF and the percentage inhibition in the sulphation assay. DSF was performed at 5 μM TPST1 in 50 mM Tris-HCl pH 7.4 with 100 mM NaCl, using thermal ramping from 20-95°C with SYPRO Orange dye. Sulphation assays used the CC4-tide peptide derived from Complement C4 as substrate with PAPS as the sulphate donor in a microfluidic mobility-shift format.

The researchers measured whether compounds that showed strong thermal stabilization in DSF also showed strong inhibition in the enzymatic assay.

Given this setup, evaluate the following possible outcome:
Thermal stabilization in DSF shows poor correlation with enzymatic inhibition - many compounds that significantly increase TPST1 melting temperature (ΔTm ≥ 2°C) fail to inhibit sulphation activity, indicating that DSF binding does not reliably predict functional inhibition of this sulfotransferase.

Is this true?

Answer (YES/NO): NO